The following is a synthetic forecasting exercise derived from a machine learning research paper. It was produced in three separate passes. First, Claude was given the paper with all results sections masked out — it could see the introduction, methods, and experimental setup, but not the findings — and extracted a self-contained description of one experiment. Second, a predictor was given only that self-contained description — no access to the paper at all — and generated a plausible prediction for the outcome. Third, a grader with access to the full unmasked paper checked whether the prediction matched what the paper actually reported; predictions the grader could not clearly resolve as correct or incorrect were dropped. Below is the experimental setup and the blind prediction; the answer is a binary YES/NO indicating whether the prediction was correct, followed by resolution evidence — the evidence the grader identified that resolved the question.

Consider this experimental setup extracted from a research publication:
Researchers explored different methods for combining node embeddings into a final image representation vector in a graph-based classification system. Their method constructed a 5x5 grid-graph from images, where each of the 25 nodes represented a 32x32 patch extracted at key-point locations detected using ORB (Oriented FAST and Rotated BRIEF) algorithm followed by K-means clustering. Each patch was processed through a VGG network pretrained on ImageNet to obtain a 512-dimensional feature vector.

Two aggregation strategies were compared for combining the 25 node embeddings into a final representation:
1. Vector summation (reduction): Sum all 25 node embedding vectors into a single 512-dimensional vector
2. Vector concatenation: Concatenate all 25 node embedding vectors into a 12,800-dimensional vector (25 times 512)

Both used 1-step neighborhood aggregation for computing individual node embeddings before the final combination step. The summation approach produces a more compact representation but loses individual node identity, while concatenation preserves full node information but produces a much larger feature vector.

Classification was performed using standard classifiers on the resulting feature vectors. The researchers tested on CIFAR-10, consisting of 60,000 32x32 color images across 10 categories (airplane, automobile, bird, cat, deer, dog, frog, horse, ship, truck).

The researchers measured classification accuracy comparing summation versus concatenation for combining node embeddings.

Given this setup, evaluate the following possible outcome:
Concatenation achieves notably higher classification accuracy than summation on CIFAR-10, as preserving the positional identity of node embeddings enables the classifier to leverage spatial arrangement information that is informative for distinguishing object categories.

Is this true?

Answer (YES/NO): NO